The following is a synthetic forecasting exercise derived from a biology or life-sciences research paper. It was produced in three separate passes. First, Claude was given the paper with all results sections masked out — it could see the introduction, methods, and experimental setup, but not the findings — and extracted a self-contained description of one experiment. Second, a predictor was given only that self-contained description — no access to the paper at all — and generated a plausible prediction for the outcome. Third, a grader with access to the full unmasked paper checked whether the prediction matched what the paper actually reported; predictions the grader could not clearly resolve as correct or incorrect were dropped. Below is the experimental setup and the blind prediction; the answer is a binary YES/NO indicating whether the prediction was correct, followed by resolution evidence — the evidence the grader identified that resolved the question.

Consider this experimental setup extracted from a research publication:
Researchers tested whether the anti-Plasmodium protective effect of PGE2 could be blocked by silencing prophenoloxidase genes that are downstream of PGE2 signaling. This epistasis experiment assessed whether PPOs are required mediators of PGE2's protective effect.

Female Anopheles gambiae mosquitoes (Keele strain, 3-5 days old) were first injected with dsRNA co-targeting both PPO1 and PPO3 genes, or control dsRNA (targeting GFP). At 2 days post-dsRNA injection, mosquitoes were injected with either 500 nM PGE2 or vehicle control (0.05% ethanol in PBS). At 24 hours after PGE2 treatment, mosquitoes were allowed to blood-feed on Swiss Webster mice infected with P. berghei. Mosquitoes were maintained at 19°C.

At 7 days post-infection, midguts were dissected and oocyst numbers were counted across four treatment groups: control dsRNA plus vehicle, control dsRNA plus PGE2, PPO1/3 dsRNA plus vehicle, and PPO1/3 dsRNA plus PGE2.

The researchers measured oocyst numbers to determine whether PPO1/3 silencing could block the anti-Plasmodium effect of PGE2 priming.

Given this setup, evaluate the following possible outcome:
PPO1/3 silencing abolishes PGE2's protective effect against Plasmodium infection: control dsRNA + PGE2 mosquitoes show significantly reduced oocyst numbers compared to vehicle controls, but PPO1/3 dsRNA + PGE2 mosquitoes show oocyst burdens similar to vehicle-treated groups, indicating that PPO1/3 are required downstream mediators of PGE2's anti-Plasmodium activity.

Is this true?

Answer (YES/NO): YES